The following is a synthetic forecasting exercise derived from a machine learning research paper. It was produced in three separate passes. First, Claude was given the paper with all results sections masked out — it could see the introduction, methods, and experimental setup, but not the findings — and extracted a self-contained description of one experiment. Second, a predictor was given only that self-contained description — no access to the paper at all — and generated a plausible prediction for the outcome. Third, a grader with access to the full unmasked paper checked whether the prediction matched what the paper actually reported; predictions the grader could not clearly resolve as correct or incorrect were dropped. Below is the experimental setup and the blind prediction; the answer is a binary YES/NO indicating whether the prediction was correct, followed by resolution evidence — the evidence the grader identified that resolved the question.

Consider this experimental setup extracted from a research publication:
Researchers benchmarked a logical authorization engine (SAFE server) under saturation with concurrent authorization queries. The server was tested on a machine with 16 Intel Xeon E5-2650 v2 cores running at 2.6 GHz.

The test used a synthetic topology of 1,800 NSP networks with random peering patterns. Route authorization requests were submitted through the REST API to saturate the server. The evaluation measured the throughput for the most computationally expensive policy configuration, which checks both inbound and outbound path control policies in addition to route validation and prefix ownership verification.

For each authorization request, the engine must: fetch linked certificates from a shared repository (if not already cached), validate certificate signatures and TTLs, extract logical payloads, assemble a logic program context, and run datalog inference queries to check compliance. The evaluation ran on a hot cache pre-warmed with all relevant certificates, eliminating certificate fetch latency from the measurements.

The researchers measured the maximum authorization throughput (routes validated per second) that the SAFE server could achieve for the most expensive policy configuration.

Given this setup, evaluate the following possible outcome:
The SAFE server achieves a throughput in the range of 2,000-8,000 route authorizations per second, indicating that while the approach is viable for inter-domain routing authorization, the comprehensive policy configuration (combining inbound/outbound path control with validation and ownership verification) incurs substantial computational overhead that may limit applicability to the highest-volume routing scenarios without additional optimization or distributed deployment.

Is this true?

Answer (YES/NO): YES